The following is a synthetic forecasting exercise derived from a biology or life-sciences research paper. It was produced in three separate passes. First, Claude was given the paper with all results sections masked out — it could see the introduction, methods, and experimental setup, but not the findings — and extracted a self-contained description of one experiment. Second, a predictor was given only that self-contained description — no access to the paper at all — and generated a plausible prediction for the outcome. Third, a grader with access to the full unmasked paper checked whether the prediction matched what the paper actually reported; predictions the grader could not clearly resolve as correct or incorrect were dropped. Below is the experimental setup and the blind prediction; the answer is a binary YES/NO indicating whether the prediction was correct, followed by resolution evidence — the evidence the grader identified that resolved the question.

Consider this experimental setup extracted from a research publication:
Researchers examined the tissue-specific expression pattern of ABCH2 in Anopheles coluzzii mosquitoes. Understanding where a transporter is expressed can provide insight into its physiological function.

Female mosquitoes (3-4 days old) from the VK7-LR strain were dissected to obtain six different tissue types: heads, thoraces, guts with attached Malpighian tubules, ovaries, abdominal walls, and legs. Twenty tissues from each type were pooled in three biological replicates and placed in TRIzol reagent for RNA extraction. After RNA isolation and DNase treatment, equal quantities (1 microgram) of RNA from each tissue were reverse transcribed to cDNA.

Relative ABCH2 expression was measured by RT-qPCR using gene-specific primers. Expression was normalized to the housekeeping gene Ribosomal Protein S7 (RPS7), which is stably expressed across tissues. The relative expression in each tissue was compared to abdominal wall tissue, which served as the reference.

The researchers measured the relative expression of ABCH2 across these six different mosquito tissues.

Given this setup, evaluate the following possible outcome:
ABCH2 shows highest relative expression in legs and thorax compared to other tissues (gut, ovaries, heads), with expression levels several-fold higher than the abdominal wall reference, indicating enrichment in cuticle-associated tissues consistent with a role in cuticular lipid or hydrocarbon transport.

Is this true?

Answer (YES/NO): NO